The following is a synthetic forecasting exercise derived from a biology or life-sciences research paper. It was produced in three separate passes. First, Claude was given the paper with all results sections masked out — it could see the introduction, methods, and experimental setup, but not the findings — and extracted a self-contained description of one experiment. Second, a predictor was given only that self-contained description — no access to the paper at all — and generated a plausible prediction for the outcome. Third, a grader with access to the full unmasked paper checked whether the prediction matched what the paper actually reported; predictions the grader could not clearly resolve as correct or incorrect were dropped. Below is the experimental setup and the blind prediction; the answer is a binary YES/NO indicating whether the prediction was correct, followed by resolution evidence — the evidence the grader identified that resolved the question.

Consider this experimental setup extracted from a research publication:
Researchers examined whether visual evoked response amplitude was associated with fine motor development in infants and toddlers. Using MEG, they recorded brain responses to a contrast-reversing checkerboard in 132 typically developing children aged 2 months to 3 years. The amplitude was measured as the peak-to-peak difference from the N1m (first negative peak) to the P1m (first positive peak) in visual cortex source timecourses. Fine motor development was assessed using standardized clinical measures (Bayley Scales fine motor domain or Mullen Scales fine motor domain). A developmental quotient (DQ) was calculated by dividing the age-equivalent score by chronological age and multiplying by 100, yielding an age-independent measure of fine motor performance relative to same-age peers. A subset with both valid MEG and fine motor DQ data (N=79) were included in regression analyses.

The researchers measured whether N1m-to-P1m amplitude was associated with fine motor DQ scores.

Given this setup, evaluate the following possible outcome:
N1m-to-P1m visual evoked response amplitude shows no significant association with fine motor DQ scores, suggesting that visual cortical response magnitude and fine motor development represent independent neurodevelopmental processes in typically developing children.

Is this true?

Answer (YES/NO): YES